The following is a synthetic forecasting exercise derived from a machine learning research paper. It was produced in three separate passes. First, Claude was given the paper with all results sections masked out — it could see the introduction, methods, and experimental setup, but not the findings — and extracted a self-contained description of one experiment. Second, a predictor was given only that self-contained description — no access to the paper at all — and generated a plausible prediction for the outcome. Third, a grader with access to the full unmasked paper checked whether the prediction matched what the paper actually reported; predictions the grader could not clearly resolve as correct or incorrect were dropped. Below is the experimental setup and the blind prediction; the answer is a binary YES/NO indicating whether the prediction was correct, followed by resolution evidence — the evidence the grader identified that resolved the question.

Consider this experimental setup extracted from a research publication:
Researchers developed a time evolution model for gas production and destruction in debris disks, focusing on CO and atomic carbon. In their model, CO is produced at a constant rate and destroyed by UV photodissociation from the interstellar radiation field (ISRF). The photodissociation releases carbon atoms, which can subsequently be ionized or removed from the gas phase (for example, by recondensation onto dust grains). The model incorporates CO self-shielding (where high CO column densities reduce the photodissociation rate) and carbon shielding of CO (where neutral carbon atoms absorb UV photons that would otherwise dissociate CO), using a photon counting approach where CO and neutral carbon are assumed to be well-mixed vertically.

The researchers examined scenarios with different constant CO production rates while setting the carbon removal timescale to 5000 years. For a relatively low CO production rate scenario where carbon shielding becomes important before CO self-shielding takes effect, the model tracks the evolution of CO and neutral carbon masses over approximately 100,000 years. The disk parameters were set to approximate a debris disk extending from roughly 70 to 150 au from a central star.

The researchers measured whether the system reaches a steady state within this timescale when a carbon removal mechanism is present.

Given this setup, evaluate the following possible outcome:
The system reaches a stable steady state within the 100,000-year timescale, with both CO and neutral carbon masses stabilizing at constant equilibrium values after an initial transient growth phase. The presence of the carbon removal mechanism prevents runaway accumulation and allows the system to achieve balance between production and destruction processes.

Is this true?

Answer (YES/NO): YES